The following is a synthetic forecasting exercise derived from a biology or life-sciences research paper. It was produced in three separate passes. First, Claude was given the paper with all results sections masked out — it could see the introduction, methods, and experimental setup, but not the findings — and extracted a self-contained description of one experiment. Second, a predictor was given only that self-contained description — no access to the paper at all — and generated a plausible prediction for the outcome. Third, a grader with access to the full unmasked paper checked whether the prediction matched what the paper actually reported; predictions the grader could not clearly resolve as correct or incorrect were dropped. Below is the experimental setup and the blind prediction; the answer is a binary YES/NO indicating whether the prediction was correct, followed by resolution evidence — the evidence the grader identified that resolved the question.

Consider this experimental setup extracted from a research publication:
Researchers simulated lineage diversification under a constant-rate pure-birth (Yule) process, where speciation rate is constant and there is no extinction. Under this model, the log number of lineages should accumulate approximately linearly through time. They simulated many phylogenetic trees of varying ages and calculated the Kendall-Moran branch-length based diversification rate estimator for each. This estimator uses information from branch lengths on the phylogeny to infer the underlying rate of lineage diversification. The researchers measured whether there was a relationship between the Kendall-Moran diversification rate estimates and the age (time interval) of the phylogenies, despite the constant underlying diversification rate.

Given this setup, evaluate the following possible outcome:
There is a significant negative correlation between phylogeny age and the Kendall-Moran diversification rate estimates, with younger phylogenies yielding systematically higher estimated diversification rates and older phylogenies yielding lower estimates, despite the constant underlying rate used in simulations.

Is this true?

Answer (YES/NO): YES